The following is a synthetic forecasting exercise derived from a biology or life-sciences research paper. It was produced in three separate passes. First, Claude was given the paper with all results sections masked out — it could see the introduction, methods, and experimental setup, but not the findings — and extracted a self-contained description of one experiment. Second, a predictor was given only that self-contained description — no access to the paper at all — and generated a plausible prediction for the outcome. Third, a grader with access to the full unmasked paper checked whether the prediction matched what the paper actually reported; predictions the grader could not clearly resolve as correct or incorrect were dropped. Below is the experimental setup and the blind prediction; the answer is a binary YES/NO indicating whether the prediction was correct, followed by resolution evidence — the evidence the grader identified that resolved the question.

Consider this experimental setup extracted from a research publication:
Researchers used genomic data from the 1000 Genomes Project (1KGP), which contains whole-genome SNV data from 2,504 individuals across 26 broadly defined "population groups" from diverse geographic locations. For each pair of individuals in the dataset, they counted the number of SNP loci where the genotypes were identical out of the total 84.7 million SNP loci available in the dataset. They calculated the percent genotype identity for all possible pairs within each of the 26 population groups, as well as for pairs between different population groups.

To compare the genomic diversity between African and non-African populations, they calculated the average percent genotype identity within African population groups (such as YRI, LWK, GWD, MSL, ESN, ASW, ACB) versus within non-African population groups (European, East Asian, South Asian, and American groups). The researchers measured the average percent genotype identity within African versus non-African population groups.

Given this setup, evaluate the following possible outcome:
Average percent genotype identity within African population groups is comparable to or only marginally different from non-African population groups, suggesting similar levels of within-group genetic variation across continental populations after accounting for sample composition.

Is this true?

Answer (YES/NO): NO